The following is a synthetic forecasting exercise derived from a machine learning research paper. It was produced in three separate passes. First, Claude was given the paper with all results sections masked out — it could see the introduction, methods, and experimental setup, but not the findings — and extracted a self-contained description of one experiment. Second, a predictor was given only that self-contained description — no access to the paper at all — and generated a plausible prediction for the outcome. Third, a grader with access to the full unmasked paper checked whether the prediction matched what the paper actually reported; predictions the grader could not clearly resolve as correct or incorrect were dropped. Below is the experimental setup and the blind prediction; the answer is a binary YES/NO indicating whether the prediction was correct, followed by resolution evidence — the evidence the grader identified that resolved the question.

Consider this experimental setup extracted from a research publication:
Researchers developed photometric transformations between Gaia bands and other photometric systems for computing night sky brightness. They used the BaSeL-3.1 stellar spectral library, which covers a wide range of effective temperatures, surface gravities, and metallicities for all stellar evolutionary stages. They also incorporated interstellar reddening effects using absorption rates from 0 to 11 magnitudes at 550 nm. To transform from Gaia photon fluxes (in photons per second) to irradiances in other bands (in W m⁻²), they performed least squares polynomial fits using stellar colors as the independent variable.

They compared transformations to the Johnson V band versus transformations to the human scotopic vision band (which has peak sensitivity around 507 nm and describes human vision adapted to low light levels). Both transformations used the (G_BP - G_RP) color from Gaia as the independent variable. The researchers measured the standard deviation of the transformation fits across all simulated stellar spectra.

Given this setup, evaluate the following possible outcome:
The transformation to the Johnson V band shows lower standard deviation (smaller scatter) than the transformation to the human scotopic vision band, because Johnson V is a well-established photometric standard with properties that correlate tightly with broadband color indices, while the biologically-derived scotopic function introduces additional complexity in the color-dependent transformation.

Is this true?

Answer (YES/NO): YES